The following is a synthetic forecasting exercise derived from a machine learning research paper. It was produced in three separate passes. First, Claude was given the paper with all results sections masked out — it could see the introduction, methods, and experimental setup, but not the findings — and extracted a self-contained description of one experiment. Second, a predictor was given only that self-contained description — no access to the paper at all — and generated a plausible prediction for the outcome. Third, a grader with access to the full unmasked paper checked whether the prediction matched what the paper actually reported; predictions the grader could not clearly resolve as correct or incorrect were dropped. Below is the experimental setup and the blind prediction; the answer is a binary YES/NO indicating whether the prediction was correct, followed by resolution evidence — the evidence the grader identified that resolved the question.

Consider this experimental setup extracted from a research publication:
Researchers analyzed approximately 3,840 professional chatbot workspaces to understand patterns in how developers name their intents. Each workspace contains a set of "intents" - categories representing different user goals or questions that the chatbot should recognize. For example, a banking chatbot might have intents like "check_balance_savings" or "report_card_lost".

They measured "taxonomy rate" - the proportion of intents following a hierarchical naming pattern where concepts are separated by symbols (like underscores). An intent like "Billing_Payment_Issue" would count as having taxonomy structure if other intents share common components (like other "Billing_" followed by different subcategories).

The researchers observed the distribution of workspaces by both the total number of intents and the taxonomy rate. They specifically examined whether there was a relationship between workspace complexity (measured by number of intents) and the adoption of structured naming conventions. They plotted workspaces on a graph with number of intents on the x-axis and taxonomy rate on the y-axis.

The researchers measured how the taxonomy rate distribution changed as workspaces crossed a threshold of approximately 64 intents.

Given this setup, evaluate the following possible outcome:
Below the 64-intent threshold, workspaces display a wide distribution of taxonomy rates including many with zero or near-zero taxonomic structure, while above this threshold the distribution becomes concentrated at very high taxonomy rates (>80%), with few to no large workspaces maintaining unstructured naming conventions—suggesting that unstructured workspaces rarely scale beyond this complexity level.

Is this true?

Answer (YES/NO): NO